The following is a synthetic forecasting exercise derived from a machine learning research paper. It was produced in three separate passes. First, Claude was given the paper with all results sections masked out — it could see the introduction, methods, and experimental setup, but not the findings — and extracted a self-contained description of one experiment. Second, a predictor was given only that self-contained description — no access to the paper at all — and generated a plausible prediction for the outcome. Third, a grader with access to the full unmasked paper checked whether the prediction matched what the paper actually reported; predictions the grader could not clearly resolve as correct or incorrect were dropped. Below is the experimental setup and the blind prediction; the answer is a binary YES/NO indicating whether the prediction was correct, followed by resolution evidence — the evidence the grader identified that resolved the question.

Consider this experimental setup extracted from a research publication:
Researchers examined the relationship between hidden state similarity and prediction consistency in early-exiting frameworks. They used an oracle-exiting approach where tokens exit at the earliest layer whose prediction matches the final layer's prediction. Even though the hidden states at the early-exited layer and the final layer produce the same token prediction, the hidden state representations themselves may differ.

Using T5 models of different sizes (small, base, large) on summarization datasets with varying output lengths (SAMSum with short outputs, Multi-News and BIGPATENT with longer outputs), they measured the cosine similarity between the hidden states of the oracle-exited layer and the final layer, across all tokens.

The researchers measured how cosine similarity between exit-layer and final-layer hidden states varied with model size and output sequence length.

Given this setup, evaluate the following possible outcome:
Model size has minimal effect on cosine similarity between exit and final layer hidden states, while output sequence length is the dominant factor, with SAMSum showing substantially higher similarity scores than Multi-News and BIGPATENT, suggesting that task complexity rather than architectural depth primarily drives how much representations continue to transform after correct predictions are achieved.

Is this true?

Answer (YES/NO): NO